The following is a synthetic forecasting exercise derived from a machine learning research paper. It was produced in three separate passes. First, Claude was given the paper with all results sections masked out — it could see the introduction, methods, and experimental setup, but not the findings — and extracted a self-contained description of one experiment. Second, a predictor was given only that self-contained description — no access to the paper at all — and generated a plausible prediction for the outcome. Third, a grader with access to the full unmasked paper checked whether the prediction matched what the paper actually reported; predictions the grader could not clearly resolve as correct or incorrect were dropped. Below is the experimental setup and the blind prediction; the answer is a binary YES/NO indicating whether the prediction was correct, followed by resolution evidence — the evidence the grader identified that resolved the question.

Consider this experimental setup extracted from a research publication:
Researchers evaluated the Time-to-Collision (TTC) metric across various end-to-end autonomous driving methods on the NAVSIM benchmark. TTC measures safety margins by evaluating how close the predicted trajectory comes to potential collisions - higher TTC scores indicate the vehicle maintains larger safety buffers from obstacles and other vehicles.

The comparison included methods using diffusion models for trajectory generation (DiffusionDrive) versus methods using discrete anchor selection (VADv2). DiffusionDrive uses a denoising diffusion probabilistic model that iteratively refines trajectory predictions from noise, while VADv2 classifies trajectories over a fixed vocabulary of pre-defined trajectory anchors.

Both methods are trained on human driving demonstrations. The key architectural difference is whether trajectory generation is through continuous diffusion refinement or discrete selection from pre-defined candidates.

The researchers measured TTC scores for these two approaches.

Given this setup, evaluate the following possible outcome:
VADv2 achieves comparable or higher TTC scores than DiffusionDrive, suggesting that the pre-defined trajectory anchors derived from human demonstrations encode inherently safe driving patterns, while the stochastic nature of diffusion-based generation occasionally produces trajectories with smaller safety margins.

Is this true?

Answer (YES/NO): NO